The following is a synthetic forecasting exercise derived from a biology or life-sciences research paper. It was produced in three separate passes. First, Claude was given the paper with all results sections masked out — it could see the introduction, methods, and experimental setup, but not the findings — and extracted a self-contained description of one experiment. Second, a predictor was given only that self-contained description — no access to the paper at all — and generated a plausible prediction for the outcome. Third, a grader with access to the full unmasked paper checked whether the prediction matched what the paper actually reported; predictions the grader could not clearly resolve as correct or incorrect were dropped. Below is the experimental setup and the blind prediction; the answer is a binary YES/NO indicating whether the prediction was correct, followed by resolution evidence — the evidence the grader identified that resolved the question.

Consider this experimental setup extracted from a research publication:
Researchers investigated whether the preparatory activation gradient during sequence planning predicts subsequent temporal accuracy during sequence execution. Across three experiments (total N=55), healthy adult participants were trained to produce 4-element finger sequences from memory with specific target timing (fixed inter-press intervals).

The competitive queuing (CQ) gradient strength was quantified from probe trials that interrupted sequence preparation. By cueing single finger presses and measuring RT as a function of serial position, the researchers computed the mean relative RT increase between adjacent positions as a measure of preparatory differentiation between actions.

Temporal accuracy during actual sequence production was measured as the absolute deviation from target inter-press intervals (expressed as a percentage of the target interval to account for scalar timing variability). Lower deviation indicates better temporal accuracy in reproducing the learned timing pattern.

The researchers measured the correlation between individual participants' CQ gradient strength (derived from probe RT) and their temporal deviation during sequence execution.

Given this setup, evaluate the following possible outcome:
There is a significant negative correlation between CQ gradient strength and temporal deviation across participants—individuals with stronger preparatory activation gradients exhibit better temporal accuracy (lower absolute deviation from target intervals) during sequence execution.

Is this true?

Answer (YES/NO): YES